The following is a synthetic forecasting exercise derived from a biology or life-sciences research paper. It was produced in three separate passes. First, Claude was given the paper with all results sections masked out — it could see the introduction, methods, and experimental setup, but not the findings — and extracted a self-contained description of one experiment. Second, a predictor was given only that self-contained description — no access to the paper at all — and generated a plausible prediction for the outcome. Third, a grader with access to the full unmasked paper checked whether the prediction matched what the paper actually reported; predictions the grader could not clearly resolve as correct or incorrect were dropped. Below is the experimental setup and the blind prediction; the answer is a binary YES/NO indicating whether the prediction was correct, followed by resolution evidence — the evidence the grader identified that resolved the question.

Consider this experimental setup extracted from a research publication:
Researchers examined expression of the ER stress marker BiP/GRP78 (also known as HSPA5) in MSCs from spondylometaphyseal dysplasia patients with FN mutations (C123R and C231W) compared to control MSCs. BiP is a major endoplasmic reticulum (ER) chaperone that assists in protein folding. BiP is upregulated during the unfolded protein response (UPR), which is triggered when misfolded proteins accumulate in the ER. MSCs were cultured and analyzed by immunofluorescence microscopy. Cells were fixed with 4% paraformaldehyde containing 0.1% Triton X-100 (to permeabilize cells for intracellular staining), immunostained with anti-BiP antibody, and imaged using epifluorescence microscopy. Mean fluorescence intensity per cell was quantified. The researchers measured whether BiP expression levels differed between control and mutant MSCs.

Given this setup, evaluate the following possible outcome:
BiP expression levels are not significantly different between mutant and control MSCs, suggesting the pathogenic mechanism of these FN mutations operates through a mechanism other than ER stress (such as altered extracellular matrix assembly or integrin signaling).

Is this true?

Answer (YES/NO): NO